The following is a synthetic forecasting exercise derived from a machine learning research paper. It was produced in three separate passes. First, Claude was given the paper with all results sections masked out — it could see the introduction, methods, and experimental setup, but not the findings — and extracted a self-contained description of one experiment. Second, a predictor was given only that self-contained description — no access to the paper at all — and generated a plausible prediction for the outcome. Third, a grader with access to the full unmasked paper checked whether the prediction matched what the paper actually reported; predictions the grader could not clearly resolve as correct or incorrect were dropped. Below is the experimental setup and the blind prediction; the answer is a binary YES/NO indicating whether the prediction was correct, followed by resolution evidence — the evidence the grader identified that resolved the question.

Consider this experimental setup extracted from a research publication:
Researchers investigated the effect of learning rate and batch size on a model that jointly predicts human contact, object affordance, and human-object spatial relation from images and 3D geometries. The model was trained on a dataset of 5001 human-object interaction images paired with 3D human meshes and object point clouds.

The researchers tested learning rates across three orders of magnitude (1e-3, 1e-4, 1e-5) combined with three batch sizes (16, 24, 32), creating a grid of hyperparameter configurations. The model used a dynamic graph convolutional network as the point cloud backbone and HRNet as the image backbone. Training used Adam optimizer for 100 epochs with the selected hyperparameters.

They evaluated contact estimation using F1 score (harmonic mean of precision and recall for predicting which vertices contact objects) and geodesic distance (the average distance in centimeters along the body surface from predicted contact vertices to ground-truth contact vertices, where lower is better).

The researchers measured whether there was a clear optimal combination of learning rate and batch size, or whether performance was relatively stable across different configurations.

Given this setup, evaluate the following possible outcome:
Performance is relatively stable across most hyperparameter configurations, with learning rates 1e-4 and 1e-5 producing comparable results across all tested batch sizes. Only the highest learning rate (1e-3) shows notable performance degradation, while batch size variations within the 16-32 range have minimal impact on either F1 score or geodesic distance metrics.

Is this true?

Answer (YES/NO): NO